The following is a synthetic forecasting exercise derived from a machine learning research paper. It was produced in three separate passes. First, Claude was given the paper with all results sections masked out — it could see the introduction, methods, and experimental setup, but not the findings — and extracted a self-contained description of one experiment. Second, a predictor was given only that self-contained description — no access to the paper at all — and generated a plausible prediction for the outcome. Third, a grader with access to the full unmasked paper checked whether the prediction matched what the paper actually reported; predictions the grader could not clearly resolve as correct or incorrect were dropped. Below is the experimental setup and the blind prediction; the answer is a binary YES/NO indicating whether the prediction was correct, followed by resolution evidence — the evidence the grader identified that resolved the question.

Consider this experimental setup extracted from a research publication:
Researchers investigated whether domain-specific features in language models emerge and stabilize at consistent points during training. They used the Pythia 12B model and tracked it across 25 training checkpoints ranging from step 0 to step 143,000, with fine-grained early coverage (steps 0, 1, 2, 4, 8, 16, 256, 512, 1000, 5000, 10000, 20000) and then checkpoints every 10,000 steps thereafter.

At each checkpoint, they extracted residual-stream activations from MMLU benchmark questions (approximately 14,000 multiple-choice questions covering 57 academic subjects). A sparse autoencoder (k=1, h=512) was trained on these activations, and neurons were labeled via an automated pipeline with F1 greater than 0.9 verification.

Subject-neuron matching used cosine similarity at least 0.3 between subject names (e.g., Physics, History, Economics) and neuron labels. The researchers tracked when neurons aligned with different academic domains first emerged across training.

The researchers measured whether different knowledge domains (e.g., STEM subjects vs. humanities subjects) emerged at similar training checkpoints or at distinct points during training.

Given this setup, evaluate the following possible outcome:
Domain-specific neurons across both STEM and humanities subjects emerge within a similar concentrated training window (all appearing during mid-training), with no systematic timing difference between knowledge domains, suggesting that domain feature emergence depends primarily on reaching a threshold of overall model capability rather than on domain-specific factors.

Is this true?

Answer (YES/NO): NO